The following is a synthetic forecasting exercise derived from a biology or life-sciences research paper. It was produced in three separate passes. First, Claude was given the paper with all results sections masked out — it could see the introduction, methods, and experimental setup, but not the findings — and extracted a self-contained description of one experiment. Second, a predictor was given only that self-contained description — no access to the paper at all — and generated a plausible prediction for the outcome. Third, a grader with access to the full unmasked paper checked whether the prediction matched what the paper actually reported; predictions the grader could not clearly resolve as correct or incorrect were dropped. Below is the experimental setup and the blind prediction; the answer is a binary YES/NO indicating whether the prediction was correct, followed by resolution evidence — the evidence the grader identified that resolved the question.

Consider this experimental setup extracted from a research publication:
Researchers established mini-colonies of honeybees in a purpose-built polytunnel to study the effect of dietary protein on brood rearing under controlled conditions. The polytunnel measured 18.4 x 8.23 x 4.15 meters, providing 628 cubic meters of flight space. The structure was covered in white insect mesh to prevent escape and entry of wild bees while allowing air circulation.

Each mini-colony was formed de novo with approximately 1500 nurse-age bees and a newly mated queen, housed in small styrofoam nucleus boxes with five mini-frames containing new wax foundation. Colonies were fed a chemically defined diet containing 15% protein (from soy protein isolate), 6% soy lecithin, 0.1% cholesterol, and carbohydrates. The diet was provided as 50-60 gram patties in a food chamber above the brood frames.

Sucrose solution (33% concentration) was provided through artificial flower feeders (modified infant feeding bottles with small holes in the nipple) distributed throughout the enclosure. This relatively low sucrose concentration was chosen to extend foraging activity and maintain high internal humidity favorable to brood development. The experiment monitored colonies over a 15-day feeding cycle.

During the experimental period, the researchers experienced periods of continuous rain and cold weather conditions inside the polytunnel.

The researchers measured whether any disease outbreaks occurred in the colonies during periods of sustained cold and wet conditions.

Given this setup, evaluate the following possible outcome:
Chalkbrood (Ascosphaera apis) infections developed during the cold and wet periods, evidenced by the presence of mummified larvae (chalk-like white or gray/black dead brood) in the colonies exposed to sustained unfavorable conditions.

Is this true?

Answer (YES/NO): YES